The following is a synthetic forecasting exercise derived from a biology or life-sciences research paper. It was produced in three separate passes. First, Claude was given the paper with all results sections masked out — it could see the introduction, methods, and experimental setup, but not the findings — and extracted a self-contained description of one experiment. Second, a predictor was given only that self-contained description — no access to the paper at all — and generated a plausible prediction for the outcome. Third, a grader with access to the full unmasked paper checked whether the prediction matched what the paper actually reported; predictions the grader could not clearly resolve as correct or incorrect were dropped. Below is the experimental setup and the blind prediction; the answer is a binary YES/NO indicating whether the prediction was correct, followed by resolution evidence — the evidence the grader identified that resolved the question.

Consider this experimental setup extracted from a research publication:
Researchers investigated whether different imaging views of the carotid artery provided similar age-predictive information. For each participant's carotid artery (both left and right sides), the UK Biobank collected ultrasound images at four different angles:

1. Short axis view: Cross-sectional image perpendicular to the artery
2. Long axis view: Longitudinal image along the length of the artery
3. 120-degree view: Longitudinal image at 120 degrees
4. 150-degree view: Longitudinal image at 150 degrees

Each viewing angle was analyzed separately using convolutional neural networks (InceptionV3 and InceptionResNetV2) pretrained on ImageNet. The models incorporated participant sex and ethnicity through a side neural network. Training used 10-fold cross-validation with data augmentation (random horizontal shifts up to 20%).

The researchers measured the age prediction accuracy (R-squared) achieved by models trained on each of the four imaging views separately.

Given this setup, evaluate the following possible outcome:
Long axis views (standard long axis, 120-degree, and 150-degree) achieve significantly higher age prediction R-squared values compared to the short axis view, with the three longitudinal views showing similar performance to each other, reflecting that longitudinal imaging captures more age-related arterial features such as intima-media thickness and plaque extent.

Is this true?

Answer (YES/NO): NO